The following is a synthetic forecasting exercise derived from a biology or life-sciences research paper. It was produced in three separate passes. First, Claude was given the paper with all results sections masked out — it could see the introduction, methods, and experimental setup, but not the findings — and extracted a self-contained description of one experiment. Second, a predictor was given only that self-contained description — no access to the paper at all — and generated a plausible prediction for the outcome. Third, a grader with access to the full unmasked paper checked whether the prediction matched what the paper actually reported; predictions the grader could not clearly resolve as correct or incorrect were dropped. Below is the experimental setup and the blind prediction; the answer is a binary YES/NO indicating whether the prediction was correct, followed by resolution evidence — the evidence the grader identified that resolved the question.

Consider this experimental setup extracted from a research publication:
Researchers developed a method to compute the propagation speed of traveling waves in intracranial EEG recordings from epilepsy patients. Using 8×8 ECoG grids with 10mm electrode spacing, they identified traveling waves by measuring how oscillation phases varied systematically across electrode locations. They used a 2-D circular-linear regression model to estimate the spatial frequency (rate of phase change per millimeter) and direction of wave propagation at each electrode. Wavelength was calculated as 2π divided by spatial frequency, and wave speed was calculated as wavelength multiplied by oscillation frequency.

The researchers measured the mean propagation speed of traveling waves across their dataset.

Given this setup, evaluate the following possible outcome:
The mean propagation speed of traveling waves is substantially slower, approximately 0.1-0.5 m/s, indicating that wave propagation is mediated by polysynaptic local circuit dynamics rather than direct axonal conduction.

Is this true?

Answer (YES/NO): NO